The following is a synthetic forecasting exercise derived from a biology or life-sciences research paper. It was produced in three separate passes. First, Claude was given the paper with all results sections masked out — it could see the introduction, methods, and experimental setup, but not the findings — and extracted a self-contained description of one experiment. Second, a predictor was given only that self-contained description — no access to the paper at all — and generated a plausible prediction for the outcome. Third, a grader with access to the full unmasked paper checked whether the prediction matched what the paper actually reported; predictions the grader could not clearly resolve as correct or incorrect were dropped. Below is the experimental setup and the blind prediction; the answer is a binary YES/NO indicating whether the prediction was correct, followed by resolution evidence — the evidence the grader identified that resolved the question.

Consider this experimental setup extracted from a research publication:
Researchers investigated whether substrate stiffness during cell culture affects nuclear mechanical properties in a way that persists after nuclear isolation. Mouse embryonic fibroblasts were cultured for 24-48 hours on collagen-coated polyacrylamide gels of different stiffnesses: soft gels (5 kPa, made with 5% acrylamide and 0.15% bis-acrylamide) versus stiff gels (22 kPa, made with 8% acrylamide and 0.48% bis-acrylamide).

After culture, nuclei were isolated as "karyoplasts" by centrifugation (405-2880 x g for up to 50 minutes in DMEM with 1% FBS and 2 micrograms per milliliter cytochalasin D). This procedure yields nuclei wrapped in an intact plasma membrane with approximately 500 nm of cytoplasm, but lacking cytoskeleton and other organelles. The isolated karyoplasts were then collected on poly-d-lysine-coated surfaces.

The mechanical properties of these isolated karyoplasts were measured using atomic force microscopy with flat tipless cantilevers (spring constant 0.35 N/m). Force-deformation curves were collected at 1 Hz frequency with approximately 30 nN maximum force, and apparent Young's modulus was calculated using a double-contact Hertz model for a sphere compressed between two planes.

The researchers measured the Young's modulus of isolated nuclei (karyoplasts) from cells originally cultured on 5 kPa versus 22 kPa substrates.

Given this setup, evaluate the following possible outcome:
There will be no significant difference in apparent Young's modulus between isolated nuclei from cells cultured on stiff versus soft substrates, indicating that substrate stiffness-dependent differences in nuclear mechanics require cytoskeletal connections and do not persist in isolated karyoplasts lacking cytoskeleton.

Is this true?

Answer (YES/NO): NO